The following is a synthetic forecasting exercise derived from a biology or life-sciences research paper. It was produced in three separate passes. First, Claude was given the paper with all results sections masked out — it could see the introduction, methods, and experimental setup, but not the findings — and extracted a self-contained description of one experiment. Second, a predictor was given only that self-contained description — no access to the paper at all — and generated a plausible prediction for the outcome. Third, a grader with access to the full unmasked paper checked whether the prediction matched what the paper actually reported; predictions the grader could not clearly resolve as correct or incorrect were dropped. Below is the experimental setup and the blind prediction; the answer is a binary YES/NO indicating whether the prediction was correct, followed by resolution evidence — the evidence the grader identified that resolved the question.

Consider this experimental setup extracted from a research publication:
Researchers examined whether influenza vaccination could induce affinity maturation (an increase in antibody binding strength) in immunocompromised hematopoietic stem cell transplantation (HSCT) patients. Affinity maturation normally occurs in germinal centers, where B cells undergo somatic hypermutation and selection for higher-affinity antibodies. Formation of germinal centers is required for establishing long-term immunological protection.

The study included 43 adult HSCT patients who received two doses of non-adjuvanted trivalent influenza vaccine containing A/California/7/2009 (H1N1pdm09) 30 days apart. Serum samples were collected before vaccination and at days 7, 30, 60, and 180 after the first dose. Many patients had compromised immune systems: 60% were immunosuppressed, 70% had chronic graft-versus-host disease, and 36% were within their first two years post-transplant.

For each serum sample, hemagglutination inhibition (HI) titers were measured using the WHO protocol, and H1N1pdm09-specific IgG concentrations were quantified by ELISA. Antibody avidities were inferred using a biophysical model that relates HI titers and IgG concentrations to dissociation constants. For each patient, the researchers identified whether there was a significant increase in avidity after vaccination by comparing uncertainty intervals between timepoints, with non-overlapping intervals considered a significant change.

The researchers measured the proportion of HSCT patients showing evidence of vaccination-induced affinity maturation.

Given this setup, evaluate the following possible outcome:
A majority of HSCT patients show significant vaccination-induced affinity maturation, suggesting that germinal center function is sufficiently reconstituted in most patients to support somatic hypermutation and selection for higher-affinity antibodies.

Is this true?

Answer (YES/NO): NO